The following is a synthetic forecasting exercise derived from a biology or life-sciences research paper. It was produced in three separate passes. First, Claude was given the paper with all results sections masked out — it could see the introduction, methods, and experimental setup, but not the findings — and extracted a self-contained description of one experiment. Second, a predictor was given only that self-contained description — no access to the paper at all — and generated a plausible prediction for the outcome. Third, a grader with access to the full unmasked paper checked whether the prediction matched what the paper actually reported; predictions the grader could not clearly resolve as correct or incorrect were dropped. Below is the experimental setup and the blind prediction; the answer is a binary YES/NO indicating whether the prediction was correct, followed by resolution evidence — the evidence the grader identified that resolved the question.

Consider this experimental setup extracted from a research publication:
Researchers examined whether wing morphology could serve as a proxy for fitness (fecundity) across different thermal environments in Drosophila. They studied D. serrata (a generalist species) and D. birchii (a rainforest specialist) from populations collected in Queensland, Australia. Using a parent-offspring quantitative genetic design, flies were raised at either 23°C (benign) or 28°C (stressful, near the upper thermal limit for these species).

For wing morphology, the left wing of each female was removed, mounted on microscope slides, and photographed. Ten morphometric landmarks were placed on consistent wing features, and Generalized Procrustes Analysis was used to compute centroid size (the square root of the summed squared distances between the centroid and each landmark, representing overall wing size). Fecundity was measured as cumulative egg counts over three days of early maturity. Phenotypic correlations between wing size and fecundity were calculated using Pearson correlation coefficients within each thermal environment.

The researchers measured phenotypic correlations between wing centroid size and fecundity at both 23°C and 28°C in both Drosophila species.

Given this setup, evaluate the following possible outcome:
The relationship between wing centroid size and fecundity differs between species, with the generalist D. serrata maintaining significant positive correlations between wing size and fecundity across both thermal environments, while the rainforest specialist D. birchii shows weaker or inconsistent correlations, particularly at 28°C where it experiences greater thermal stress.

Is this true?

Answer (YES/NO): NO